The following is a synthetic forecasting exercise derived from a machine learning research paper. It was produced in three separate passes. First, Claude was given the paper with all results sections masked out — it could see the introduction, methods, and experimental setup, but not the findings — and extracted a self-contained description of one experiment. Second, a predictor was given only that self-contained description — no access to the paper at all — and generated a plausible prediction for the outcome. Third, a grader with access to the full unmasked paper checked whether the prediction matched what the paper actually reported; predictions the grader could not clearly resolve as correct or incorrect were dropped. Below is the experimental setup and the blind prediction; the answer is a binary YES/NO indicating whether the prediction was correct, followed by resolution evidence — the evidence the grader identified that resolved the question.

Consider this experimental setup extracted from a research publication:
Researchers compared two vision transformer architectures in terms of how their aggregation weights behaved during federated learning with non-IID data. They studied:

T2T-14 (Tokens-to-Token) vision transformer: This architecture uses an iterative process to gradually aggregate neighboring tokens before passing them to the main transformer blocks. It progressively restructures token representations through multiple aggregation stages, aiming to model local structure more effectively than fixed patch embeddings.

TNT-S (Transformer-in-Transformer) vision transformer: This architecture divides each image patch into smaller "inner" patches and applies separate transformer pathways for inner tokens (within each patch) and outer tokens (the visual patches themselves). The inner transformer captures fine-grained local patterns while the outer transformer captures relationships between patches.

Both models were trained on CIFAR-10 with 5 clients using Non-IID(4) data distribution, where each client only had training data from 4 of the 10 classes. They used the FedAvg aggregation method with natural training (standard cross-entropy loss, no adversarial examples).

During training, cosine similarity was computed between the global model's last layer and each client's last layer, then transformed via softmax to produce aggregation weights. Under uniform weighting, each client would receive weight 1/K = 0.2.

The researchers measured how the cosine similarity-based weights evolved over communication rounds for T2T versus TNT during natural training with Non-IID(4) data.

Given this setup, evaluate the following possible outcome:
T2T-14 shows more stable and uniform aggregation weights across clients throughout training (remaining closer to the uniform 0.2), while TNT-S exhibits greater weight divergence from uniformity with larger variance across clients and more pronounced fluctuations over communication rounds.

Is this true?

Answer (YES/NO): YES